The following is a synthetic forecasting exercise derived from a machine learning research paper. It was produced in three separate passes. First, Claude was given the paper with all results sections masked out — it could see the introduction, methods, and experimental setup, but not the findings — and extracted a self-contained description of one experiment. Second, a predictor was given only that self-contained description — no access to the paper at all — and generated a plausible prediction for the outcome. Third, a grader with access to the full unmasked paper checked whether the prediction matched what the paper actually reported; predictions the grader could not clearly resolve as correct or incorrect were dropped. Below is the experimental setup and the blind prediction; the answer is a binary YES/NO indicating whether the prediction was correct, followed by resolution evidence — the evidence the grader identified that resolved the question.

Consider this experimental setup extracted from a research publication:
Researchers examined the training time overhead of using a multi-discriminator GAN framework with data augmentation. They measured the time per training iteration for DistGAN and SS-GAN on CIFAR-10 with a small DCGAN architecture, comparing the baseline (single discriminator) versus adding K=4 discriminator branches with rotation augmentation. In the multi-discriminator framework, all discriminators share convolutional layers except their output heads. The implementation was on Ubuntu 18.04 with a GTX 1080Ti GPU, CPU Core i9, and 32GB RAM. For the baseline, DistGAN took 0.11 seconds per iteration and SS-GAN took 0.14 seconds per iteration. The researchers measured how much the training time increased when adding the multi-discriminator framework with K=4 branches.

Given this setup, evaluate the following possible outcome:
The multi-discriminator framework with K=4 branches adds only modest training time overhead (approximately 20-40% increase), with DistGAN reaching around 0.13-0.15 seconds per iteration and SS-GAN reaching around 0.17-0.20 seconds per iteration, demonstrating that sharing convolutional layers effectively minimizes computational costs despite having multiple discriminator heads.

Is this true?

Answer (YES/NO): NO